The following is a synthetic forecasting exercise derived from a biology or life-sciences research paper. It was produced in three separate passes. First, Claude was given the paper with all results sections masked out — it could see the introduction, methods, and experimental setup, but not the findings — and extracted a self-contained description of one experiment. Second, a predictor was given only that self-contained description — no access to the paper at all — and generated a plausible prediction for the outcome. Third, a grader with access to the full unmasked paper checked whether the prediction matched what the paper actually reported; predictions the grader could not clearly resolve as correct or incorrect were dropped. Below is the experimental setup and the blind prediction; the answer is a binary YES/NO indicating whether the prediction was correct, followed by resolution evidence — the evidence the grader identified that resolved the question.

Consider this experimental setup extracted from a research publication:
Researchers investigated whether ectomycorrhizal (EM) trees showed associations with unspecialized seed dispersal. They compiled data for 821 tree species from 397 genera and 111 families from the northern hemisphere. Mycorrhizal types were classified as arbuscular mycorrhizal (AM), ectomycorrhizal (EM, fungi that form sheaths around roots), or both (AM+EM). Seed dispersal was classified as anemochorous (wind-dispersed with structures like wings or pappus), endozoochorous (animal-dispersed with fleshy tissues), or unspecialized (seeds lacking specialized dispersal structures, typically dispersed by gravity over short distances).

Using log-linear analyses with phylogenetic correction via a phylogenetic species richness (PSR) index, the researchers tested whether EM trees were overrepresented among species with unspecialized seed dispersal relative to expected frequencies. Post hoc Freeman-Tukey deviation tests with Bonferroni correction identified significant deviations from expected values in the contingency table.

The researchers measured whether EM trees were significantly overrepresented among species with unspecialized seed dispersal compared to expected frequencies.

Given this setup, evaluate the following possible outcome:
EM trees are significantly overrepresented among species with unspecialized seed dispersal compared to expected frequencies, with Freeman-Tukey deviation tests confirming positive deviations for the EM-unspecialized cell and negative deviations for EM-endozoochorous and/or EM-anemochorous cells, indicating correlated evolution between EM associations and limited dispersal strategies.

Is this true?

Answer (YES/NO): NO